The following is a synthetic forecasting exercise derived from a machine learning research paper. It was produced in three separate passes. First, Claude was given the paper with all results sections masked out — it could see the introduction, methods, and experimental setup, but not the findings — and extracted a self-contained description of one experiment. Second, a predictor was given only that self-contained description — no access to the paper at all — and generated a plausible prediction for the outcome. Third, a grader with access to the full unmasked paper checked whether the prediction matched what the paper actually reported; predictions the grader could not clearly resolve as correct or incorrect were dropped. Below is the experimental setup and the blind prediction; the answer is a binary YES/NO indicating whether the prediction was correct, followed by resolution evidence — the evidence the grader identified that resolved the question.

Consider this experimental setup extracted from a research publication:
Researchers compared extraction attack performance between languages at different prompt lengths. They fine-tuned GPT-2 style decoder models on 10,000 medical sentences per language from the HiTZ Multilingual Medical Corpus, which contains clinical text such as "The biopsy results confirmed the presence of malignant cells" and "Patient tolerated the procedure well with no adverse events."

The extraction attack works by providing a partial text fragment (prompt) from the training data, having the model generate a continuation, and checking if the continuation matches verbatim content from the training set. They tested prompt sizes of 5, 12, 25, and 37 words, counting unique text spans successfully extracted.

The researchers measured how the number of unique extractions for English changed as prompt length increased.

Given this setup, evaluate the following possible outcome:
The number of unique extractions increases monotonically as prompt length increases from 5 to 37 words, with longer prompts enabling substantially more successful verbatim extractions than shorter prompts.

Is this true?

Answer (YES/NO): NO